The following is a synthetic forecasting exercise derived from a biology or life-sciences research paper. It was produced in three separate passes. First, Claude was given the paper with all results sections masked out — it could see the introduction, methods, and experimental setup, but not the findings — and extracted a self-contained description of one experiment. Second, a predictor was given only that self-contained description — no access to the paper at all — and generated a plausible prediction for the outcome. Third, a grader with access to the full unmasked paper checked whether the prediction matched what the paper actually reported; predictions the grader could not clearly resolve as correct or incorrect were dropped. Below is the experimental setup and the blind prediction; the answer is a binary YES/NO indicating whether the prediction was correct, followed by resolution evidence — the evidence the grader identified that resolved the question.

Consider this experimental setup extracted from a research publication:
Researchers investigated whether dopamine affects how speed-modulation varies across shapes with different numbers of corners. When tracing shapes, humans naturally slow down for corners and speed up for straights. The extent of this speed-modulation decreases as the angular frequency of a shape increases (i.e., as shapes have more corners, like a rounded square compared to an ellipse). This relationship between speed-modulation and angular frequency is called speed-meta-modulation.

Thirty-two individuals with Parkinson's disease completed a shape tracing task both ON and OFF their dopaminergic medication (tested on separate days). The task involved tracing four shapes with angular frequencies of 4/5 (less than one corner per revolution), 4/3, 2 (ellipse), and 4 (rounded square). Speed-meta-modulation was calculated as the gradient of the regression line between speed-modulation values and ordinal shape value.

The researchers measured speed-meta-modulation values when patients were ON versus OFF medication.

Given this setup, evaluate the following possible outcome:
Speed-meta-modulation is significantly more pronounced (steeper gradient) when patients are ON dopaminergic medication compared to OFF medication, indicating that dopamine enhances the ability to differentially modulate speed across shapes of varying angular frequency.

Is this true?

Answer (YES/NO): NO